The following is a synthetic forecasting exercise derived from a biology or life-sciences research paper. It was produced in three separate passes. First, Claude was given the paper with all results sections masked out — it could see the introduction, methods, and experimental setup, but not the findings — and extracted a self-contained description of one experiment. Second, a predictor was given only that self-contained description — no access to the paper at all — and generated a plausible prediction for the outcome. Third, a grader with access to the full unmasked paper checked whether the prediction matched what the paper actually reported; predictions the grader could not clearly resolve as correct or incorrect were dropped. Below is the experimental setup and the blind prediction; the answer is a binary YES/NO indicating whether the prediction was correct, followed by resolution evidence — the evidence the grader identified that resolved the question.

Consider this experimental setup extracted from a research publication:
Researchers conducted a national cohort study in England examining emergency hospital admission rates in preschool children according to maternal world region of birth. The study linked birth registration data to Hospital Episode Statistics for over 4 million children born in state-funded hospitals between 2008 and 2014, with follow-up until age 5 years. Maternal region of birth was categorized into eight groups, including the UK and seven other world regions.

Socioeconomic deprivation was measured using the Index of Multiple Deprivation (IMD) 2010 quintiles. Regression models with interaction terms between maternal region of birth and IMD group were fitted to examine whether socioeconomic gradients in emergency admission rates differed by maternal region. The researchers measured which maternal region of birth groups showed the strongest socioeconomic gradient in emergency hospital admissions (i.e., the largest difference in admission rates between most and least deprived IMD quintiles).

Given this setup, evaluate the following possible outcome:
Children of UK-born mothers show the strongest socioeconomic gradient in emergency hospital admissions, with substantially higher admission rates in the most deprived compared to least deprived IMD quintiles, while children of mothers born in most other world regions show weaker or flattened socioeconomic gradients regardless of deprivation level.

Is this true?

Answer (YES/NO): NO